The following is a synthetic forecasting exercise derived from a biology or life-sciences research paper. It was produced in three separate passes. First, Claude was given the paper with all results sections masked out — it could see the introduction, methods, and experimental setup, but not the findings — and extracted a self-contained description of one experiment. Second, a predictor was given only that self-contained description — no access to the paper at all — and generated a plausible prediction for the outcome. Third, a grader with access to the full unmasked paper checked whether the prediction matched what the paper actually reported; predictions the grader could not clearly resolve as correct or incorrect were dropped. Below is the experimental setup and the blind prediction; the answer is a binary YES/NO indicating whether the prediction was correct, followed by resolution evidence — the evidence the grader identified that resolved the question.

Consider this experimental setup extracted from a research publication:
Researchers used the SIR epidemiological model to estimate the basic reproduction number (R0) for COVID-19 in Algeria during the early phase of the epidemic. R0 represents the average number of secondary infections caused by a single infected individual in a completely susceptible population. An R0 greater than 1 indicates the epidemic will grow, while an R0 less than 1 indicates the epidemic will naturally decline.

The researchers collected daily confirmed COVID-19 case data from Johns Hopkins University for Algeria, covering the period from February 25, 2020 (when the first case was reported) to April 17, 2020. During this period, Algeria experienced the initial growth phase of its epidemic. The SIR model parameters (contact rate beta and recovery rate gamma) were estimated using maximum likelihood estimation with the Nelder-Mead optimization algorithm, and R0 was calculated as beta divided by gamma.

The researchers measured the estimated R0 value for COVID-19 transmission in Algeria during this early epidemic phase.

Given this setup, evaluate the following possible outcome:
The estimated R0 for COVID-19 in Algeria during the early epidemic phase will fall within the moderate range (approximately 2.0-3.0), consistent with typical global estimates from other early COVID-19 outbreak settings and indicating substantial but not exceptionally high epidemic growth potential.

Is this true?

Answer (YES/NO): NO